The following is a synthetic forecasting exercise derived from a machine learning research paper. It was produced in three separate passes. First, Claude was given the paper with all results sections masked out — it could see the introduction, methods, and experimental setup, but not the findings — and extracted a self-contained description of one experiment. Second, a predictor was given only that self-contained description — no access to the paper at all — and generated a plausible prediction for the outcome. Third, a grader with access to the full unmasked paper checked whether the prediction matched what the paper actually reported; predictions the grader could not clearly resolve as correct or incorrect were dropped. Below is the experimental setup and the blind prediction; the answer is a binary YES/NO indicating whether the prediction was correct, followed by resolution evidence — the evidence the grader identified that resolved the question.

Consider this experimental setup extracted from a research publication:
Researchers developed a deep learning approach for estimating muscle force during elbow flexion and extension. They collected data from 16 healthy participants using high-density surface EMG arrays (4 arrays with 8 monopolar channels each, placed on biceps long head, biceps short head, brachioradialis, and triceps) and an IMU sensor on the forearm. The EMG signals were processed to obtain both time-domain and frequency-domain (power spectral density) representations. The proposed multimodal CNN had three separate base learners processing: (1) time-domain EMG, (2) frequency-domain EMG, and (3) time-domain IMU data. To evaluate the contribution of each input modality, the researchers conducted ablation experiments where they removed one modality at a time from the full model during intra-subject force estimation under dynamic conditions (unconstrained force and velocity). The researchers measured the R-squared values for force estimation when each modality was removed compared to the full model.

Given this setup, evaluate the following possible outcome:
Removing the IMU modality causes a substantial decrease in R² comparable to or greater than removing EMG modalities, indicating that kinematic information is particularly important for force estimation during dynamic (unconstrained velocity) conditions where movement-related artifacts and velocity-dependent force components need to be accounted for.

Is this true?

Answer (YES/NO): YES